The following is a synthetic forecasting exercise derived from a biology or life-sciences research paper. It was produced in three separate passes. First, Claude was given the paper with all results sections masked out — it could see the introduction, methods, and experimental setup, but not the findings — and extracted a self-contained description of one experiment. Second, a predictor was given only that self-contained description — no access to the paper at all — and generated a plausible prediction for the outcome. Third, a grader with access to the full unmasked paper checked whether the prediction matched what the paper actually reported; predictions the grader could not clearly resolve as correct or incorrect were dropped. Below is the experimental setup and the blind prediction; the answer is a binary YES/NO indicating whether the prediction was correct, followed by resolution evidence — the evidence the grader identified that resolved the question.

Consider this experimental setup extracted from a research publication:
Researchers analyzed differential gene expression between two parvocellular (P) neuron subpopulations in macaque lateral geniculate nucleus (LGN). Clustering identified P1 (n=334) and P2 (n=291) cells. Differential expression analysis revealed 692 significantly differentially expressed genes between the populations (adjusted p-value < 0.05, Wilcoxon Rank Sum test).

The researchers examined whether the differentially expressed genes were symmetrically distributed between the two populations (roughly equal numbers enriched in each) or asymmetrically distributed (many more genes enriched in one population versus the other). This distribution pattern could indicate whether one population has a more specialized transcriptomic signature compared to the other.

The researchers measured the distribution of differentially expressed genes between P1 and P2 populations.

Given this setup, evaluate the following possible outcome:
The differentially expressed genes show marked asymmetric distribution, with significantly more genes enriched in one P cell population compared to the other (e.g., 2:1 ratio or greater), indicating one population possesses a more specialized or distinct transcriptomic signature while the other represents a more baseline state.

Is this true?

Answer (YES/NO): YES